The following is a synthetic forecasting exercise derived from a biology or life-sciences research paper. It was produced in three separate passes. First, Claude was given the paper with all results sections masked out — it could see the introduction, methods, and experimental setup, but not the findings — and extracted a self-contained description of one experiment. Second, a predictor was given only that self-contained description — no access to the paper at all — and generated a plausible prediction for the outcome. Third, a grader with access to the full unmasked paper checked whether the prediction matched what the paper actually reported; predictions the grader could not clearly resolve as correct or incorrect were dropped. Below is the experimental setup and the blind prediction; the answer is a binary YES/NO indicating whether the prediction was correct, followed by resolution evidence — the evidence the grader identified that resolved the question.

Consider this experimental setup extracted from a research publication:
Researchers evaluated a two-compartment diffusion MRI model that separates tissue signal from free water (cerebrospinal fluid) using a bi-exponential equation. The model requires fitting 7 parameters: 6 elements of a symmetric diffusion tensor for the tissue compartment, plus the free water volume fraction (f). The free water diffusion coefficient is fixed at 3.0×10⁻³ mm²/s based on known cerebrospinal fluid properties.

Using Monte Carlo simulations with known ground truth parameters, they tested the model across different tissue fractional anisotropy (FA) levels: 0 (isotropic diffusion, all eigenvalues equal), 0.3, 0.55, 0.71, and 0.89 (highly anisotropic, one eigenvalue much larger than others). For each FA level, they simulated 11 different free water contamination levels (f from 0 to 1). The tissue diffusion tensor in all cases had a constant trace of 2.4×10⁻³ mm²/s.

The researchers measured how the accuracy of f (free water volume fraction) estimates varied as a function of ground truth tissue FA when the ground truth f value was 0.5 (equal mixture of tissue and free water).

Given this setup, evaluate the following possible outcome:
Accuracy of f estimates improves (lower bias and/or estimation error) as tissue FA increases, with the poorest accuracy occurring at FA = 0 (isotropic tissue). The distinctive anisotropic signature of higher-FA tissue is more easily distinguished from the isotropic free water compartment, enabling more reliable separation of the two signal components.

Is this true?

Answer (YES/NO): NO